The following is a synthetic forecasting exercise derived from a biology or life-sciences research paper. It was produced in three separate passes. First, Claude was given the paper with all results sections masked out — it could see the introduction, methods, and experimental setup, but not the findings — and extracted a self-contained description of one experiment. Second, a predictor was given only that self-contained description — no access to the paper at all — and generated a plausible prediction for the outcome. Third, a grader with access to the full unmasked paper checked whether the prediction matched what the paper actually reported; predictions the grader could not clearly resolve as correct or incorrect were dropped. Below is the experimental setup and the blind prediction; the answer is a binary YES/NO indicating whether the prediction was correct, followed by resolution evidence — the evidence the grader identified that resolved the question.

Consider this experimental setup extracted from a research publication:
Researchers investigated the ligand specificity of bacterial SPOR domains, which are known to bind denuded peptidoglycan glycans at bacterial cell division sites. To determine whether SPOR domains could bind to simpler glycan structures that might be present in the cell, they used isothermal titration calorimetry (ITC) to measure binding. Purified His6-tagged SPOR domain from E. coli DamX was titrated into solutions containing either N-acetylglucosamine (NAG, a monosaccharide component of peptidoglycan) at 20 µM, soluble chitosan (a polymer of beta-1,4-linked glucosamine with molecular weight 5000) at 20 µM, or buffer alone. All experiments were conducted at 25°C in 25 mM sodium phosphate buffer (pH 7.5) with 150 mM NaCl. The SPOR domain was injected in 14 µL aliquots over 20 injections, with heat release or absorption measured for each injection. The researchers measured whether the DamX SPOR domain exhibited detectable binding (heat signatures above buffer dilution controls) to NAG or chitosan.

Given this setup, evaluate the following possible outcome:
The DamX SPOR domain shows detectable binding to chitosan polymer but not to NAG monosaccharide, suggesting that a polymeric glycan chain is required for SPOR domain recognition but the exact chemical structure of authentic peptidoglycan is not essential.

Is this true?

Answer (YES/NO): NO